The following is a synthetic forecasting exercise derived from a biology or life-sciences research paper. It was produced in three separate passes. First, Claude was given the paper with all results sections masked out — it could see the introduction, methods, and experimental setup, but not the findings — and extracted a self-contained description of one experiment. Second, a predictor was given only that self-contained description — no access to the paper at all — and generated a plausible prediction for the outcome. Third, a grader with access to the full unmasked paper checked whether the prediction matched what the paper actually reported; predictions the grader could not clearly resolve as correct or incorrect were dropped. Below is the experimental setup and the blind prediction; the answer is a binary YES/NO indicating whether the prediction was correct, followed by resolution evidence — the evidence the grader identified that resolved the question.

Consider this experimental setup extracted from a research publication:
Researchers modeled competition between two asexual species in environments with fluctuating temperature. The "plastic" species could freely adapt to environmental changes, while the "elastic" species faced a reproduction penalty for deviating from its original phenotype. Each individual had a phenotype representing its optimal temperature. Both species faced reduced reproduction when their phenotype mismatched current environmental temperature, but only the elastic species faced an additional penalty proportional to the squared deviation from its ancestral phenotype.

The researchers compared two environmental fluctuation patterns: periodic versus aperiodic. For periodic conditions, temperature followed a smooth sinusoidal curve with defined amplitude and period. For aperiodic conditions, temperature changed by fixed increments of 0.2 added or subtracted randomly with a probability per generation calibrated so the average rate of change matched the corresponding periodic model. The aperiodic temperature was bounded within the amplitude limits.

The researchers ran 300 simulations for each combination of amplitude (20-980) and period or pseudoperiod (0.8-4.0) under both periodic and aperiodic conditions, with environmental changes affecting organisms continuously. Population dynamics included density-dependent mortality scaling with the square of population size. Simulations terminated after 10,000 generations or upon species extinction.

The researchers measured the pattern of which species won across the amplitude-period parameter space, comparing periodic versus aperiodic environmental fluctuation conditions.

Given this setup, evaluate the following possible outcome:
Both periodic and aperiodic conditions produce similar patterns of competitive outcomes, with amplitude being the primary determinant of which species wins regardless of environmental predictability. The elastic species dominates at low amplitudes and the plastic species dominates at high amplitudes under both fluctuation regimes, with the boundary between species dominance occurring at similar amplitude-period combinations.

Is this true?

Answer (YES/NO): NO